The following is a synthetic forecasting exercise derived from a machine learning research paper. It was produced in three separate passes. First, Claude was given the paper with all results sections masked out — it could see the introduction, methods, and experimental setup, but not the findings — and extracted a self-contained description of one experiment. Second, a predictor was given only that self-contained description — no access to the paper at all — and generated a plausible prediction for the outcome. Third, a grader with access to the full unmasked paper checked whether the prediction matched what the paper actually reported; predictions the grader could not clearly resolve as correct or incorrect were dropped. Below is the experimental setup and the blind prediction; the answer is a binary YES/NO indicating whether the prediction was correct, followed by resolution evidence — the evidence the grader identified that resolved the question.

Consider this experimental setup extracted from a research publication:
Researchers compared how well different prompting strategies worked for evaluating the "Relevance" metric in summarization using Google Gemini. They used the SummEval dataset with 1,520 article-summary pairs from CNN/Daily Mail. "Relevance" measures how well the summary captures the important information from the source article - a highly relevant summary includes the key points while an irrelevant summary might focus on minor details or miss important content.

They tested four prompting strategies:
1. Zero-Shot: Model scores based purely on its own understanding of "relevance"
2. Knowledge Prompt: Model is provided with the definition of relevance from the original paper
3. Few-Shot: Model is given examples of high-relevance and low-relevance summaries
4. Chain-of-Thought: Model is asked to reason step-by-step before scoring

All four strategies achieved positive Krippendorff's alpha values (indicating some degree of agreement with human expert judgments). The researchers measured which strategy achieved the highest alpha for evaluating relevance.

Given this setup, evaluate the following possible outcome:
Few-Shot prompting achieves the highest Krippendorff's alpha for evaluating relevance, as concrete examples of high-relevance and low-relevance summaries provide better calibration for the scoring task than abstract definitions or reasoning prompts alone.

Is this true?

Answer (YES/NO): NO